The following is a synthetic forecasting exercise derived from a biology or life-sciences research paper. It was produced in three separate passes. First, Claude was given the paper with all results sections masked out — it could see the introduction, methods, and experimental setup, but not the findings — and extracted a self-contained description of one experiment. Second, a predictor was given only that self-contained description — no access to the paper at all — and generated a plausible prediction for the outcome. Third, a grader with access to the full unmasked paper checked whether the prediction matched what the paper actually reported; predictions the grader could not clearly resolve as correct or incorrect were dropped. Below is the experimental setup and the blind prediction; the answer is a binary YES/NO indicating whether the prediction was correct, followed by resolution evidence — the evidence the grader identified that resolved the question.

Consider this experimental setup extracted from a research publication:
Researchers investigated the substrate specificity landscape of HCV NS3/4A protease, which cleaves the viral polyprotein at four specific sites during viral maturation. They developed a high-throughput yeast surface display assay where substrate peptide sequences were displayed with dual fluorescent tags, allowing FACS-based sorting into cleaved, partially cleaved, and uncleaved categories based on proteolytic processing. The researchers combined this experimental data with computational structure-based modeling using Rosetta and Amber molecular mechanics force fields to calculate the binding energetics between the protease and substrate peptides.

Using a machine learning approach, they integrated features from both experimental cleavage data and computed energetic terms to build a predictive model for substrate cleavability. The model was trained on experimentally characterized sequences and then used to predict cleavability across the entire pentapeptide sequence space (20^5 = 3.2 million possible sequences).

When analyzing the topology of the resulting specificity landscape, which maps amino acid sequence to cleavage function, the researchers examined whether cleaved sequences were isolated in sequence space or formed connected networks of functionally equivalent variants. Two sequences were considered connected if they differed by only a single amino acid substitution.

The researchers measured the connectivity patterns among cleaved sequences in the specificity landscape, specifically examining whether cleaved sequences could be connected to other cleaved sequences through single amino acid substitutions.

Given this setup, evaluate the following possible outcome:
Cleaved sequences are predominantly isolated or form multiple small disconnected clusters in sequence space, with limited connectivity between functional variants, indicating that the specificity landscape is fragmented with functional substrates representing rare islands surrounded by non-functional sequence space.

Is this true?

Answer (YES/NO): NO